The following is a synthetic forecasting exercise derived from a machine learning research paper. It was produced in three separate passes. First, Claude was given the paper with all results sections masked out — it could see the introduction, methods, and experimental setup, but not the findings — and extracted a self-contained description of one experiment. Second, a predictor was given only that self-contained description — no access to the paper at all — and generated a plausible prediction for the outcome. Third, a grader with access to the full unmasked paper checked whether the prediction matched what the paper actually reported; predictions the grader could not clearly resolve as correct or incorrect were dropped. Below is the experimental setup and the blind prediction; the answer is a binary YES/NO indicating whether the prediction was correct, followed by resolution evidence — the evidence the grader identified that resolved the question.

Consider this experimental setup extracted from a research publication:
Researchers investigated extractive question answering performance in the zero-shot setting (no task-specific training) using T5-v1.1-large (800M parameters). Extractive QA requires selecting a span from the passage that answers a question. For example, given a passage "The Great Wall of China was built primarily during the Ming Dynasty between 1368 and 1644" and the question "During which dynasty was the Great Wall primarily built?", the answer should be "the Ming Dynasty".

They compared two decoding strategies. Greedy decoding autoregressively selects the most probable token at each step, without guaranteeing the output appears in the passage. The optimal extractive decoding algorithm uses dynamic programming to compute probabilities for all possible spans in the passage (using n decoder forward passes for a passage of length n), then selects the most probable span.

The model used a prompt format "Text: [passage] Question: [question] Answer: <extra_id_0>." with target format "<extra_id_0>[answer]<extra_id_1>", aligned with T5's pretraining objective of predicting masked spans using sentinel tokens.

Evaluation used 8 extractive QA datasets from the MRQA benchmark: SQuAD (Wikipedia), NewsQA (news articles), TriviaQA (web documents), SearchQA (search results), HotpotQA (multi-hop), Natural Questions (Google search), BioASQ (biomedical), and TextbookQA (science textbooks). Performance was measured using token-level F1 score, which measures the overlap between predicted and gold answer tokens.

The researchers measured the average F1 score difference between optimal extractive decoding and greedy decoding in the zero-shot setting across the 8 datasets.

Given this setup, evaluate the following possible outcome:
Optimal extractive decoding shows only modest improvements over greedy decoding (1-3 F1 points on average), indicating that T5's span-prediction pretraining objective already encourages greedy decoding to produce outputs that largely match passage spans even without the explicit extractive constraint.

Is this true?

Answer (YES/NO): NO